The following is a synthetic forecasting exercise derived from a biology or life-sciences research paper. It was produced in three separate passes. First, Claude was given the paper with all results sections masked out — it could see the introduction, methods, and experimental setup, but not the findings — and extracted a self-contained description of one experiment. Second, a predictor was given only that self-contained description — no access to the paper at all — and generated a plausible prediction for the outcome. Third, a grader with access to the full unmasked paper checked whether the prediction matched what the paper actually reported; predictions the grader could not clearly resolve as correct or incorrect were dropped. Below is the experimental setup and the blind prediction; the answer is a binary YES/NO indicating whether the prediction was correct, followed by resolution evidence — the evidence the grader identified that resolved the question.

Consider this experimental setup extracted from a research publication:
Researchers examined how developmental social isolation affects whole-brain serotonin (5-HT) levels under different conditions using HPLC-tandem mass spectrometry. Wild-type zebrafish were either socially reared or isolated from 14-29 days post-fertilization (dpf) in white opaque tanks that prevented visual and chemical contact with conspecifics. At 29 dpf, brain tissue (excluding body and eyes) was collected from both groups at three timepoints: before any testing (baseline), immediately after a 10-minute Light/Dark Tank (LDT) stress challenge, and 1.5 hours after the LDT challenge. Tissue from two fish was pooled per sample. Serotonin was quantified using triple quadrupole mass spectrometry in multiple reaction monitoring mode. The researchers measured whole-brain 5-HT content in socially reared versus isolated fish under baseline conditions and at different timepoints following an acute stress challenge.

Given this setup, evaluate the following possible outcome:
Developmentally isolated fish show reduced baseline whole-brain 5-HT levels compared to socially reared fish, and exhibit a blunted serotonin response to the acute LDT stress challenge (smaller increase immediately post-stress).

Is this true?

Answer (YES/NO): NO